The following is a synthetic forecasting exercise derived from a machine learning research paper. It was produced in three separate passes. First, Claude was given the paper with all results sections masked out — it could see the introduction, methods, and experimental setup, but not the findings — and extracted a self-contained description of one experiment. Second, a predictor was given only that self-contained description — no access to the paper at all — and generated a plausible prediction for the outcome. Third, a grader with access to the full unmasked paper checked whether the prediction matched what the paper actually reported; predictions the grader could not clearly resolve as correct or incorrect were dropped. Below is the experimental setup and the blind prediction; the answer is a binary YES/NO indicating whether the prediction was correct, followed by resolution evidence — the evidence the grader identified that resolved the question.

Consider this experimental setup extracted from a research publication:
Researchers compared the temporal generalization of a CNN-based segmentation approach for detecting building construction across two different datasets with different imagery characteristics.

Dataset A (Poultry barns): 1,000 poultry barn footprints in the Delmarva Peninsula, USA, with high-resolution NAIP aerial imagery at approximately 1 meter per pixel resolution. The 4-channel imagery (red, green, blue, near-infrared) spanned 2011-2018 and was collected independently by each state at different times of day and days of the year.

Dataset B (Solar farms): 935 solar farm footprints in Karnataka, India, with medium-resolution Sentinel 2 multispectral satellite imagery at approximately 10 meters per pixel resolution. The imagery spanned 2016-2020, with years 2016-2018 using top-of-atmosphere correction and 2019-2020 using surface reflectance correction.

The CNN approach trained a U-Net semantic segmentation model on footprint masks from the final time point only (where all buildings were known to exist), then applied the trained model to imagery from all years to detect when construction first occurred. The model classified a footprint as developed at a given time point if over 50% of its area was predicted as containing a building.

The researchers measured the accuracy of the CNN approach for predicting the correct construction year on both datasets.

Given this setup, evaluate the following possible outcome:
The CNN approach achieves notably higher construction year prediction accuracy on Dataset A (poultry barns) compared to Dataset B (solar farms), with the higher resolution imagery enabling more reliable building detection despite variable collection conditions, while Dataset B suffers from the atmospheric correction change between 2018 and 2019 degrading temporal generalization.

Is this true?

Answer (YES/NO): NO